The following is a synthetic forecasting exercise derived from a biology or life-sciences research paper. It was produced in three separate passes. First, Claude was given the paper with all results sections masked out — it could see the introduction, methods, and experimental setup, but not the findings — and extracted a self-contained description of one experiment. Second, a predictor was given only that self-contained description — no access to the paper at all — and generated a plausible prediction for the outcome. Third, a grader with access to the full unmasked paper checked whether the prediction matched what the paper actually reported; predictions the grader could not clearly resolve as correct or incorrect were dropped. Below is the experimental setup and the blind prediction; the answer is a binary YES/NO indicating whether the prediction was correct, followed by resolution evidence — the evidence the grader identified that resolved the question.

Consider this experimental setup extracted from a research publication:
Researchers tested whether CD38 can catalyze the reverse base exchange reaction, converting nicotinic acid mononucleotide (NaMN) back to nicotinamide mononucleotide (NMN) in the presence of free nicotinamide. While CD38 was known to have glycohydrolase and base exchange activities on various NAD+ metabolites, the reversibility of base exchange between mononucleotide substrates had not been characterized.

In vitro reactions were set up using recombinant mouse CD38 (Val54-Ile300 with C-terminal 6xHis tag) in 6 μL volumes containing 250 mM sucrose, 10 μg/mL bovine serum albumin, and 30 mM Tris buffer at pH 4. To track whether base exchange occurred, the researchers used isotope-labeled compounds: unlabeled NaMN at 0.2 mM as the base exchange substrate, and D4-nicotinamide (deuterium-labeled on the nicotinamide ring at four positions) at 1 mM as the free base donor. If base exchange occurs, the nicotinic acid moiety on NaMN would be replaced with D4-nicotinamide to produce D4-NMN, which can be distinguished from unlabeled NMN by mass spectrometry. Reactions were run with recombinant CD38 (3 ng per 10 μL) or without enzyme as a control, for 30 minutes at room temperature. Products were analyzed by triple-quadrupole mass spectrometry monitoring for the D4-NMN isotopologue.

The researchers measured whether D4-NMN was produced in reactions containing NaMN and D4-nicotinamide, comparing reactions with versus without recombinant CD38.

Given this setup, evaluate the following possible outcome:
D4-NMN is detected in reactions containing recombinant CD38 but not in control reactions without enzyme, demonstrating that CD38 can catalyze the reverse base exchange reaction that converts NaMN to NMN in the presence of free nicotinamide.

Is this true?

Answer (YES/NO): NO